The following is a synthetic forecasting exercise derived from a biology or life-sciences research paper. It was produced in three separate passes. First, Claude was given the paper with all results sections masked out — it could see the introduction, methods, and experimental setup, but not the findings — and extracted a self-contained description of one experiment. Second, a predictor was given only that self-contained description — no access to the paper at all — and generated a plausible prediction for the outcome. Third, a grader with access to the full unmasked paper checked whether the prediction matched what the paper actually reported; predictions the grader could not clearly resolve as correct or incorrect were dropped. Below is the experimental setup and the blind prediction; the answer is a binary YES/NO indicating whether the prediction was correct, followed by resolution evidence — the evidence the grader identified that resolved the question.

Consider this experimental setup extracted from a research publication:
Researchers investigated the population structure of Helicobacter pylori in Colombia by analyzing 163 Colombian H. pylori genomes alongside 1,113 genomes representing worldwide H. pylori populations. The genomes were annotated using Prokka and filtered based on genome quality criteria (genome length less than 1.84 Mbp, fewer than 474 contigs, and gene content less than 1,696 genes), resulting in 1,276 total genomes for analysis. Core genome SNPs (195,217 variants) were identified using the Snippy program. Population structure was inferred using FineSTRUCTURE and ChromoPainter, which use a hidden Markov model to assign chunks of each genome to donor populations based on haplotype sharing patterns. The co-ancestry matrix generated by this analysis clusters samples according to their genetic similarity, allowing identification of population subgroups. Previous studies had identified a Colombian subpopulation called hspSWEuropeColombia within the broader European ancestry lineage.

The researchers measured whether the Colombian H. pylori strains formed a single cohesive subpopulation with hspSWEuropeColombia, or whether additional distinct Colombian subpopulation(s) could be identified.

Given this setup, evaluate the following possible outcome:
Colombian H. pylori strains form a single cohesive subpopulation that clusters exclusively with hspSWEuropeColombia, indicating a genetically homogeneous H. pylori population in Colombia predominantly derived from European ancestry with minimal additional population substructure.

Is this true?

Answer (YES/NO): NO